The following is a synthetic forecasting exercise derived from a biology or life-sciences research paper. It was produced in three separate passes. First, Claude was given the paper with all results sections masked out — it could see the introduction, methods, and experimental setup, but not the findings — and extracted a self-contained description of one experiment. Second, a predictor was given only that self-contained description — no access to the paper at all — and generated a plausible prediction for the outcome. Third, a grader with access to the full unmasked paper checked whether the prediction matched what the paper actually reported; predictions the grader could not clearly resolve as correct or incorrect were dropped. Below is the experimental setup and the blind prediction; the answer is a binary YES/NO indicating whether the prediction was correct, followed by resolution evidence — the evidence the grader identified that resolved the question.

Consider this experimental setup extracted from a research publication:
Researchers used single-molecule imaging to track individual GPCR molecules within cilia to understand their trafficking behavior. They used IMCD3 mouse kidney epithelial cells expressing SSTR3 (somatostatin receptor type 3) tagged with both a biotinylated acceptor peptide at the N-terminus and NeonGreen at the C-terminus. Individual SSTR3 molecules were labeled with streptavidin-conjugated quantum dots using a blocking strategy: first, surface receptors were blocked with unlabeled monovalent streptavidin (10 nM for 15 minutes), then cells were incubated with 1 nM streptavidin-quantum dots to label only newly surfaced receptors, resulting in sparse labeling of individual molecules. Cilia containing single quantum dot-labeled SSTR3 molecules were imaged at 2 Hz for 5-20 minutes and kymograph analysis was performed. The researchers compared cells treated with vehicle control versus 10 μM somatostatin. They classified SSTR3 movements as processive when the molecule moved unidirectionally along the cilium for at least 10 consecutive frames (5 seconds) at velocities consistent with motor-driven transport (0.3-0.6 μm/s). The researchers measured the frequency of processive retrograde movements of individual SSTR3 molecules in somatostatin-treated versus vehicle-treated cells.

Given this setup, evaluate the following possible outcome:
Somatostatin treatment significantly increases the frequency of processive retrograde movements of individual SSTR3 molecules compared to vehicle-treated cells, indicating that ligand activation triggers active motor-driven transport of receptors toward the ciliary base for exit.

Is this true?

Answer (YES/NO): YES